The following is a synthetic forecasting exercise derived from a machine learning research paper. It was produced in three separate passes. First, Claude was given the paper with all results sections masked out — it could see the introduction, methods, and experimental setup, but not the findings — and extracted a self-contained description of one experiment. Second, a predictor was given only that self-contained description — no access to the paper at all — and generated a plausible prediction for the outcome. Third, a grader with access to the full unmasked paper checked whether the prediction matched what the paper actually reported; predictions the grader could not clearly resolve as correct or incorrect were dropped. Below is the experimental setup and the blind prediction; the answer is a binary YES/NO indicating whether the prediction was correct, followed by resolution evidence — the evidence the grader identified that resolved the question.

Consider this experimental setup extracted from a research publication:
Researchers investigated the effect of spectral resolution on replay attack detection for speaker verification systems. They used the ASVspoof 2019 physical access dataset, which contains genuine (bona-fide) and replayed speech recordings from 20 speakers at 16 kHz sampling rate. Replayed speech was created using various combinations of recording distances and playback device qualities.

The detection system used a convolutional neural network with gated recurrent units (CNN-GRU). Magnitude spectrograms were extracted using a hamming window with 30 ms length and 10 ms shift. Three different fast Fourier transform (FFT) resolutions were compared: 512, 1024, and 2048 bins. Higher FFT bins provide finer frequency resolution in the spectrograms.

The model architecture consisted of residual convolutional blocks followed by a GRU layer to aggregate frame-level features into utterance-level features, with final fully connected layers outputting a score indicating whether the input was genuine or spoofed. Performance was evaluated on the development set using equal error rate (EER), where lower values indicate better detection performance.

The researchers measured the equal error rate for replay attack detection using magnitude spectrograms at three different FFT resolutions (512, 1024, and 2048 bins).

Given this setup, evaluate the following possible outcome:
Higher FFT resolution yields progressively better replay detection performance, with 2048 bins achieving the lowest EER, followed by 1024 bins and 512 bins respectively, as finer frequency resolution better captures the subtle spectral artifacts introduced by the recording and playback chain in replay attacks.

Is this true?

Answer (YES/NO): YES